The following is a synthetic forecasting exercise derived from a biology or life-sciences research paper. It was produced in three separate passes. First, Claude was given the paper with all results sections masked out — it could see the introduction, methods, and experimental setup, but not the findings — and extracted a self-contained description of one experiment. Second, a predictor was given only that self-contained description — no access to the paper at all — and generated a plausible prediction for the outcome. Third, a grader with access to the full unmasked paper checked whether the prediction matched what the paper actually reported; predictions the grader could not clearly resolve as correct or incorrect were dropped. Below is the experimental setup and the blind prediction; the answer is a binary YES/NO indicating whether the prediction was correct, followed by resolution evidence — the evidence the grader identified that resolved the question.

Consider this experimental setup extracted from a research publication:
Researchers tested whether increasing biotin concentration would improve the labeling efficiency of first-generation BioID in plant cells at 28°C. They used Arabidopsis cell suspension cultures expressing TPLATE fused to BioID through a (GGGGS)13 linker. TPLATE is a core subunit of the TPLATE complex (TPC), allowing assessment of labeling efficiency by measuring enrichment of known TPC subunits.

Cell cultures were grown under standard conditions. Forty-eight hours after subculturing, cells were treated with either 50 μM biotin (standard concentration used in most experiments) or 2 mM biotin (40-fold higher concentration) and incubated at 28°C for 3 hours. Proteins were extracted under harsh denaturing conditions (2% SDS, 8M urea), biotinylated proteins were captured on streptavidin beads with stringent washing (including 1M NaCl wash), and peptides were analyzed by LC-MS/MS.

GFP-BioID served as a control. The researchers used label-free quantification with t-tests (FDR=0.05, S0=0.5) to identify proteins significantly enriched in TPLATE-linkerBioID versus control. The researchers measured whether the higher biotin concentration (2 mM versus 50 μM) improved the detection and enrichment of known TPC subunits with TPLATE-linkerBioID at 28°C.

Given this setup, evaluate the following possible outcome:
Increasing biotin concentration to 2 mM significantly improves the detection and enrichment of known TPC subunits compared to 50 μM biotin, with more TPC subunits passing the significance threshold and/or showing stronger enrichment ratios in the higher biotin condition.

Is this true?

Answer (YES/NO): NO